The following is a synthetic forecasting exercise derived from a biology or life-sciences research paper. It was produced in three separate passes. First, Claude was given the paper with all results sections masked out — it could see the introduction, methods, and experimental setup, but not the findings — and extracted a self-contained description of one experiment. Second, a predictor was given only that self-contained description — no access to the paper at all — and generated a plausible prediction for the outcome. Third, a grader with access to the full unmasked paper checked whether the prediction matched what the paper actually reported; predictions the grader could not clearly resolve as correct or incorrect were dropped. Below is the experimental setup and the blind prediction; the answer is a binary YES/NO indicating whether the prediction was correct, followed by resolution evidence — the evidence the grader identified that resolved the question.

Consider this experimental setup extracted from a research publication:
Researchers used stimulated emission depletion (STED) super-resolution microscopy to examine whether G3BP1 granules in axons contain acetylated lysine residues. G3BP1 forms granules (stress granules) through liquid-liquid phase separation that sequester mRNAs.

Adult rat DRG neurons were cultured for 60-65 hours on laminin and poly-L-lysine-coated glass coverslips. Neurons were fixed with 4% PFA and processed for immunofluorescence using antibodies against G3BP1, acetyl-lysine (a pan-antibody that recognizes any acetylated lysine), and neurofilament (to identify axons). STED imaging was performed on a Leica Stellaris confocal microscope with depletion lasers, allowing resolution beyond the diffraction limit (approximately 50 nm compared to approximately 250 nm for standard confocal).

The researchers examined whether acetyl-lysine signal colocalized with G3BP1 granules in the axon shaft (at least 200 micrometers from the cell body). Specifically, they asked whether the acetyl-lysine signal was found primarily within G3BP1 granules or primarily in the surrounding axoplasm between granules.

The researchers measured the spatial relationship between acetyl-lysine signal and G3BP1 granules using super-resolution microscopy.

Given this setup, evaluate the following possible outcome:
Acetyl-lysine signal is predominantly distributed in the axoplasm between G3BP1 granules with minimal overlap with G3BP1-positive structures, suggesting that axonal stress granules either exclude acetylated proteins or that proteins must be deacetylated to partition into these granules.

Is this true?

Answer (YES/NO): NO